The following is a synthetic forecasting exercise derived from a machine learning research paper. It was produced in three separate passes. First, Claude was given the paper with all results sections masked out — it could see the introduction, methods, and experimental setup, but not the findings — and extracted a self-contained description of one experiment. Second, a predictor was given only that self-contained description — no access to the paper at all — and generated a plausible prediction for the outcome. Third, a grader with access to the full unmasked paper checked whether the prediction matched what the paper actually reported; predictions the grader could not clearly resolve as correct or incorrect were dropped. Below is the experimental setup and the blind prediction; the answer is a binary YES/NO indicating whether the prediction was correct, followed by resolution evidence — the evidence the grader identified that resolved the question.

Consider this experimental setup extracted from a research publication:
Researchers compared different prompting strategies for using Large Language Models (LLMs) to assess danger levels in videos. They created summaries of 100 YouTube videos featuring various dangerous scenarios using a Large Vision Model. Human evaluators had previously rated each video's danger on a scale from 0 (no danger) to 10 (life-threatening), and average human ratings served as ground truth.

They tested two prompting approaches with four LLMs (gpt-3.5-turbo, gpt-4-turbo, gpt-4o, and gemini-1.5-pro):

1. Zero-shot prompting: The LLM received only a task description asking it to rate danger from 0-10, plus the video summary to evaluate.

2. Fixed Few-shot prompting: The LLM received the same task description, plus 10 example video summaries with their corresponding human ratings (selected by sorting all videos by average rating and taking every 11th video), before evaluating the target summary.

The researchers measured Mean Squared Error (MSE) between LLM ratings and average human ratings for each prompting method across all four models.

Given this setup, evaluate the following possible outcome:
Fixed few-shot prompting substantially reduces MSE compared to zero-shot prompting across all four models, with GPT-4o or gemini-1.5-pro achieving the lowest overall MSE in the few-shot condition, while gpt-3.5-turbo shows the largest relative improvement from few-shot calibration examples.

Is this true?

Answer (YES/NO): NO